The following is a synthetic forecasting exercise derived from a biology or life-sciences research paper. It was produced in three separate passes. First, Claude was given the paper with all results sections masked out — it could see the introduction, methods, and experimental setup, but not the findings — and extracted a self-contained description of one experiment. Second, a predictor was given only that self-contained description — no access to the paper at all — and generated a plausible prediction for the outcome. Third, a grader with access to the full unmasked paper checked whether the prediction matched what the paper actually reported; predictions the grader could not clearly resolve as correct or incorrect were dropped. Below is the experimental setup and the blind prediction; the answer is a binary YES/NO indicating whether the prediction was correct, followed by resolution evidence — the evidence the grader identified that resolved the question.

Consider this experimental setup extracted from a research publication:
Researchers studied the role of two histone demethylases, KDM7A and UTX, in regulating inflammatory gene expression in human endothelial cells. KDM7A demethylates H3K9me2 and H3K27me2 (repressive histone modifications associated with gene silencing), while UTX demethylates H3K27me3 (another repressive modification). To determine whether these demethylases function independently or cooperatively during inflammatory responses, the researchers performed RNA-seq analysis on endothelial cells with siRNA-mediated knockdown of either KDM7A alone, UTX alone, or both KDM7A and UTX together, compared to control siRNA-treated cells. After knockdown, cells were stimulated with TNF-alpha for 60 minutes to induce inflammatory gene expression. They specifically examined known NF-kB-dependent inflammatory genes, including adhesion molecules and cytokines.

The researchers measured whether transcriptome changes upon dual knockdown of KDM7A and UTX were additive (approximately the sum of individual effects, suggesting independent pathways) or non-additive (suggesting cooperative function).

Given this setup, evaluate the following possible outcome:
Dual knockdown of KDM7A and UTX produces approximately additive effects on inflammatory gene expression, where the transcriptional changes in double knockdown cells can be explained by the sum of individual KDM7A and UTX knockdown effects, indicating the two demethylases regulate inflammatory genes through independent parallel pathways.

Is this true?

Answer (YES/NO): NO